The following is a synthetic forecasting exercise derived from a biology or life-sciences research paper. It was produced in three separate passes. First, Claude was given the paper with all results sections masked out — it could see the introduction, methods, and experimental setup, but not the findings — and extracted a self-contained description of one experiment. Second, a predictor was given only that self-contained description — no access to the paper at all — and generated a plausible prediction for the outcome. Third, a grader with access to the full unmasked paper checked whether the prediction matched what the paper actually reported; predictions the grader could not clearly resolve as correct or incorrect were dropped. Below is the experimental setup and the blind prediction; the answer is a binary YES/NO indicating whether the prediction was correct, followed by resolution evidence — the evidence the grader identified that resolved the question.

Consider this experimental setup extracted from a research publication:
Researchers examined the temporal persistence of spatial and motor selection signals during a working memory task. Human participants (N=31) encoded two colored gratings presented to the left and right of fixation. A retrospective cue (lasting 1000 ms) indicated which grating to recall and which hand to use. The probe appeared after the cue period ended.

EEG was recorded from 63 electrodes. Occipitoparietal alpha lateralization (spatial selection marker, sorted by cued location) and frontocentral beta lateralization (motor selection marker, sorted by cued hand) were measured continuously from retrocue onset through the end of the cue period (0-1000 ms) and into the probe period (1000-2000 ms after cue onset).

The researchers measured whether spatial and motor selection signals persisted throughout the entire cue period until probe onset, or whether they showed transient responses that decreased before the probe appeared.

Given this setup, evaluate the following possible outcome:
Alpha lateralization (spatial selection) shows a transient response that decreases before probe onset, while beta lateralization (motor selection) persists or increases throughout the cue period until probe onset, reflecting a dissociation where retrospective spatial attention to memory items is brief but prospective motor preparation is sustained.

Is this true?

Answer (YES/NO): YES